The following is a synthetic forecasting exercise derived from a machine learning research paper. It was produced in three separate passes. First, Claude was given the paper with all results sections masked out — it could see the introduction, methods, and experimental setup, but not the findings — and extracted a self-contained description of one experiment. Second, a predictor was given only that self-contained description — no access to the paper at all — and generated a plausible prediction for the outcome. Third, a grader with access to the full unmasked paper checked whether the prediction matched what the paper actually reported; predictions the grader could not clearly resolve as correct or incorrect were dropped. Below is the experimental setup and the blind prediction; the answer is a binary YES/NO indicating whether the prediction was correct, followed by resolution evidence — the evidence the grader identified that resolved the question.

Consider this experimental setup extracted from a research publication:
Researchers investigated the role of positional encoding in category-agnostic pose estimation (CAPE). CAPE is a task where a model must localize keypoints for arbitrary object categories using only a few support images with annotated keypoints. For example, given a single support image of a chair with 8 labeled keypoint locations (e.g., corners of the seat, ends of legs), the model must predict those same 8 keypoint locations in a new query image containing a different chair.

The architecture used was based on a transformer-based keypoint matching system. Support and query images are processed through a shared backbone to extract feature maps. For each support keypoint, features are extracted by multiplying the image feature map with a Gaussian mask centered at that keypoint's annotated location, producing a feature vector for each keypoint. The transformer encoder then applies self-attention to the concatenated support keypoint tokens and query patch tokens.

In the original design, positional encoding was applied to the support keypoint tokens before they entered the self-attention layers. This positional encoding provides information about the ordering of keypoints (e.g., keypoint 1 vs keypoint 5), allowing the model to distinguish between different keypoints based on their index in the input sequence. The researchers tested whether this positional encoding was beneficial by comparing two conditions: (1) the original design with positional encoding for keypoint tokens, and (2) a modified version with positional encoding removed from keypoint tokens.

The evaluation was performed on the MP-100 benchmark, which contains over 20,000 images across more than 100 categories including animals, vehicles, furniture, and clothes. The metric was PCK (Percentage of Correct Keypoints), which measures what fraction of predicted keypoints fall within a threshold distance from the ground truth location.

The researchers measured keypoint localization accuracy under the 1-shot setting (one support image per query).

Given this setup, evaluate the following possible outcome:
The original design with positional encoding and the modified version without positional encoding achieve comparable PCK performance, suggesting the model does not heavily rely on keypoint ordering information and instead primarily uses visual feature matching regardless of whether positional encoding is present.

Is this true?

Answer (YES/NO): NO